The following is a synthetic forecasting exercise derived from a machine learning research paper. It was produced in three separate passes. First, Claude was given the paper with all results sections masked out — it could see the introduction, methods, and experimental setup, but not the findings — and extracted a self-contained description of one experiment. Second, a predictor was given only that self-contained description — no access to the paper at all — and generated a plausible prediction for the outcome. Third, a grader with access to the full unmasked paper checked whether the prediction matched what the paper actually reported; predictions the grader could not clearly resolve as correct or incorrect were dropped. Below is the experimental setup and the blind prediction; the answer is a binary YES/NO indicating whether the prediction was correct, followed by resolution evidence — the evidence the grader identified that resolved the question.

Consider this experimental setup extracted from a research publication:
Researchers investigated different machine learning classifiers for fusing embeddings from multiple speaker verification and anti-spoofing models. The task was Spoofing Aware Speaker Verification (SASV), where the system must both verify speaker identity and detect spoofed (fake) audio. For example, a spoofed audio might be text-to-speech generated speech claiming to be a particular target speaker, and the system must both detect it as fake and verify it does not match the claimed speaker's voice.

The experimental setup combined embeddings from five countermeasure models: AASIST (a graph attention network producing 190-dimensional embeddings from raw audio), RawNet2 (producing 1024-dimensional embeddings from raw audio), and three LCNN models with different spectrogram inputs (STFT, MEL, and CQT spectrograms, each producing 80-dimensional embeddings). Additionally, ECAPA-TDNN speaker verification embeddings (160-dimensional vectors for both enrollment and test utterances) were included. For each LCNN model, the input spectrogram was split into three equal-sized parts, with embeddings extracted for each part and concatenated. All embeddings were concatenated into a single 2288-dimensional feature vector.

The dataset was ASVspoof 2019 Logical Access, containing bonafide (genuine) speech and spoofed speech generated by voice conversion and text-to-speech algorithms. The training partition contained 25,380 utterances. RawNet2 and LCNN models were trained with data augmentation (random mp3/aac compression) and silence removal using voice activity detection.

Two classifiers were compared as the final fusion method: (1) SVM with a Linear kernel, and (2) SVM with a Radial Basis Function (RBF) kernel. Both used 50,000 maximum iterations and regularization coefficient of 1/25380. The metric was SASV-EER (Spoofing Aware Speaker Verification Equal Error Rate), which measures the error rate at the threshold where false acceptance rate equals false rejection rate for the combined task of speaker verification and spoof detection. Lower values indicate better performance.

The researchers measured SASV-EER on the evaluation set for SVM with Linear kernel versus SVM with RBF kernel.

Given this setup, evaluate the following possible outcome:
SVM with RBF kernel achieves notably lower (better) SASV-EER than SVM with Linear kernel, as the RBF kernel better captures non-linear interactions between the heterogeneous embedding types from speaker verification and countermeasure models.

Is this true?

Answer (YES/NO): YES